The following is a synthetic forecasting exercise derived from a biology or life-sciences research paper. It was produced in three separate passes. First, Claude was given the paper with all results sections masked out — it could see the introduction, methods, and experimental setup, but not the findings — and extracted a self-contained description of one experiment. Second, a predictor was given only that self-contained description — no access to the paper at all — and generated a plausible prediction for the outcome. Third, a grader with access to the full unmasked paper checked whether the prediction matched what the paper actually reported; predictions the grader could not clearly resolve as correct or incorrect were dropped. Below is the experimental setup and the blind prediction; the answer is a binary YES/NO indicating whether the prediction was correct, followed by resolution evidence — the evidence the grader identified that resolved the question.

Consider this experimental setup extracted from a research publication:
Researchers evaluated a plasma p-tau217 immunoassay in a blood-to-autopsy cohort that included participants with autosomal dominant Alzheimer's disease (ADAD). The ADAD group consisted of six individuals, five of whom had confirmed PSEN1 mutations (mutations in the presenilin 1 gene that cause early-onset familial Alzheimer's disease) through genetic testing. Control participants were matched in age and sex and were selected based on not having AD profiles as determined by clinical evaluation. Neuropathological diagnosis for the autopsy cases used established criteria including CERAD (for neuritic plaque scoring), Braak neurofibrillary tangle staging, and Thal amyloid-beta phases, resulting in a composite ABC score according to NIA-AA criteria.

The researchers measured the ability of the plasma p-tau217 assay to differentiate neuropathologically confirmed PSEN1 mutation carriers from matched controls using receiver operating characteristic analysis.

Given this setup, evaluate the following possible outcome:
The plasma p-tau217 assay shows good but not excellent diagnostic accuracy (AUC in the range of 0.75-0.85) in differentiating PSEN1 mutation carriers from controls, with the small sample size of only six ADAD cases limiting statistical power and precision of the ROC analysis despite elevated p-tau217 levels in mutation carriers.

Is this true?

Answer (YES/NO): NO